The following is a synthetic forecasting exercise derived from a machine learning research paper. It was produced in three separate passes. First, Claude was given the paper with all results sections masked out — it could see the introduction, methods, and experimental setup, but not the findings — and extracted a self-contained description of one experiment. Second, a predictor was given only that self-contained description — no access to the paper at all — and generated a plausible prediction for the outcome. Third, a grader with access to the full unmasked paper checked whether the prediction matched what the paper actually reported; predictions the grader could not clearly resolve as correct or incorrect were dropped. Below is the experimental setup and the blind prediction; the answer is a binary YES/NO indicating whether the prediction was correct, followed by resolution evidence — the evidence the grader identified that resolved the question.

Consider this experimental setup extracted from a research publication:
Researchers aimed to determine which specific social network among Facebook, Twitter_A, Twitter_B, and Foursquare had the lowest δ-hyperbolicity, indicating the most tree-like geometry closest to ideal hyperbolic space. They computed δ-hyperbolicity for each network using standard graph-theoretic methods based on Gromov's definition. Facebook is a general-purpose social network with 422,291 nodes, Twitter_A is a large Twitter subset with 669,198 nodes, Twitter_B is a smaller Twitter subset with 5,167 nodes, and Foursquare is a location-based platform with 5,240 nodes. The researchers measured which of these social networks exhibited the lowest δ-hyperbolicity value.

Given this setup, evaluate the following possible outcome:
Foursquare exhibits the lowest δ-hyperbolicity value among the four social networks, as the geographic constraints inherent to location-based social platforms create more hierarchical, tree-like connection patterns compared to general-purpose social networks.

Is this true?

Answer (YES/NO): NO